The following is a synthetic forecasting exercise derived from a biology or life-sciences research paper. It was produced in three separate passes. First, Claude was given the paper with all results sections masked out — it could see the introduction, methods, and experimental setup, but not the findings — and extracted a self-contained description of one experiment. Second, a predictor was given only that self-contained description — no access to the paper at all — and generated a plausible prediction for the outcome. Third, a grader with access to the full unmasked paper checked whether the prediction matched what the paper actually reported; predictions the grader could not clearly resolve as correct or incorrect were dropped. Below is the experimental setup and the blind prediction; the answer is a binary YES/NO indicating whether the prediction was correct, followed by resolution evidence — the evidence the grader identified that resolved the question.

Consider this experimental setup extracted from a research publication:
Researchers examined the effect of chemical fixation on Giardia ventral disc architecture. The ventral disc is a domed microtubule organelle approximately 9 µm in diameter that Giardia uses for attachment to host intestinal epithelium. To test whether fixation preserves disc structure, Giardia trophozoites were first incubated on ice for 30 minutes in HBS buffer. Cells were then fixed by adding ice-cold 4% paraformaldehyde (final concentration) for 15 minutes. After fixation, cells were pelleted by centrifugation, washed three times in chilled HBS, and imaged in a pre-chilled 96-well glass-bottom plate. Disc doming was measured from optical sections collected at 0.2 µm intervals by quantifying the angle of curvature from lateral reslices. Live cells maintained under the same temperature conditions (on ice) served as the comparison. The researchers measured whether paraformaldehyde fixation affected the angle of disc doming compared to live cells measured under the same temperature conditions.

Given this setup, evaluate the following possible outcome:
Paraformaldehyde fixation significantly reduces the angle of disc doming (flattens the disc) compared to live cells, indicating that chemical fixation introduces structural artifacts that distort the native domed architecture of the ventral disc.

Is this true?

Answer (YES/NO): NO